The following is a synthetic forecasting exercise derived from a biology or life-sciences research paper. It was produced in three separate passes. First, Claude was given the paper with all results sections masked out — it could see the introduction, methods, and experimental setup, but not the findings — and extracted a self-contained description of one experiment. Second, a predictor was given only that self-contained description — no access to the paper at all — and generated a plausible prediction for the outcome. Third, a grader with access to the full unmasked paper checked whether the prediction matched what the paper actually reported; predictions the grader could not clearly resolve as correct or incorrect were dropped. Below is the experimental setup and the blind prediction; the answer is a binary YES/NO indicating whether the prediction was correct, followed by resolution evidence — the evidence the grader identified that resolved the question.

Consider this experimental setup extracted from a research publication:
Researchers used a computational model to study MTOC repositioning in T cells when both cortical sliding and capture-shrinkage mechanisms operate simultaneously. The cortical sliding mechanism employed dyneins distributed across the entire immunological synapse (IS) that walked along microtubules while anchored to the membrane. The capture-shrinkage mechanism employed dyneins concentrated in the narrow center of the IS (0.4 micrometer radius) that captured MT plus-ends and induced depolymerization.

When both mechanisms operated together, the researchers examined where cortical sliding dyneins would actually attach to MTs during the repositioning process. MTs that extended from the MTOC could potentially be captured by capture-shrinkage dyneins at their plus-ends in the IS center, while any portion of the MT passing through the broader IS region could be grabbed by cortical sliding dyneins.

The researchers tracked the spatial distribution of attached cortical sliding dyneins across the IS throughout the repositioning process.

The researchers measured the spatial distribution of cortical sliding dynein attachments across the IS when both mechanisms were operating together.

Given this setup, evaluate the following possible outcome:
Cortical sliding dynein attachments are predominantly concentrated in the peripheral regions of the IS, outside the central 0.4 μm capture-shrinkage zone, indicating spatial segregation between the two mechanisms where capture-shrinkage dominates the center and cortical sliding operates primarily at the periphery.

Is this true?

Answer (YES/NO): YES